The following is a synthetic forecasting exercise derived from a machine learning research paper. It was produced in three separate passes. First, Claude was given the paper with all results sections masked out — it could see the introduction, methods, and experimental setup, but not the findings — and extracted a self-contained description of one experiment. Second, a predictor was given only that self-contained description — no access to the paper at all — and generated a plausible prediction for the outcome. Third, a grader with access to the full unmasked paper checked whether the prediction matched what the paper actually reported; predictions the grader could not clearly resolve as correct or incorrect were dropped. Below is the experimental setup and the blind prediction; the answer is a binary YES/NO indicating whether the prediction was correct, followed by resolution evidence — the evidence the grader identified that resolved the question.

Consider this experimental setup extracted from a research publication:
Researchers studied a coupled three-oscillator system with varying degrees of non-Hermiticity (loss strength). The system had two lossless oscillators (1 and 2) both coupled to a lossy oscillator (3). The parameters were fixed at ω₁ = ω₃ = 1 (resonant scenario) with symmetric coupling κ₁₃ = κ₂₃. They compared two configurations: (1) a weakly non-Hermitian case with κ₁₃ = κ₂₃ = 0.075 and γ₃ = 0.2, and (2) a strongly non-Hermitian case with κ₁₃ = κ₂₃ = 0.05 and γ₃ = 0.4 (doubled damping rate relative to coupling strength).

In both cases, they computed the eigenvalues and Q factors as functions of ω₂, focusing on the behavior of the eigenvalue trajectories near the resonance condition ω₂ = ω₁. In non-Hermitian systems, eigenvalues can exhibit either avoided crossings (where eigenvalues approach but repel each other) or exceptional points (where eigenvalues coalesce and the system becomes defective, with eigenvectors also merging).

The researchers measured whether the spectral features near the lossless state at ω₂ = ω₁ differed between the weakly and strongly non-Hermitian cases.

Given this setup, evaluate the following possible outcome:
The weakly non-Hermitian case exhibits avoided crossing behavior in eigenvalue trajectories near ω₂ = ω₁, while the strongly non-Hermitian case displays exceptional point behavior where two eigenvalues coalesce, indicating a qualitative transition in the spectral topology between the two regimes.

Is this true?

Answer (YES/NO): YES